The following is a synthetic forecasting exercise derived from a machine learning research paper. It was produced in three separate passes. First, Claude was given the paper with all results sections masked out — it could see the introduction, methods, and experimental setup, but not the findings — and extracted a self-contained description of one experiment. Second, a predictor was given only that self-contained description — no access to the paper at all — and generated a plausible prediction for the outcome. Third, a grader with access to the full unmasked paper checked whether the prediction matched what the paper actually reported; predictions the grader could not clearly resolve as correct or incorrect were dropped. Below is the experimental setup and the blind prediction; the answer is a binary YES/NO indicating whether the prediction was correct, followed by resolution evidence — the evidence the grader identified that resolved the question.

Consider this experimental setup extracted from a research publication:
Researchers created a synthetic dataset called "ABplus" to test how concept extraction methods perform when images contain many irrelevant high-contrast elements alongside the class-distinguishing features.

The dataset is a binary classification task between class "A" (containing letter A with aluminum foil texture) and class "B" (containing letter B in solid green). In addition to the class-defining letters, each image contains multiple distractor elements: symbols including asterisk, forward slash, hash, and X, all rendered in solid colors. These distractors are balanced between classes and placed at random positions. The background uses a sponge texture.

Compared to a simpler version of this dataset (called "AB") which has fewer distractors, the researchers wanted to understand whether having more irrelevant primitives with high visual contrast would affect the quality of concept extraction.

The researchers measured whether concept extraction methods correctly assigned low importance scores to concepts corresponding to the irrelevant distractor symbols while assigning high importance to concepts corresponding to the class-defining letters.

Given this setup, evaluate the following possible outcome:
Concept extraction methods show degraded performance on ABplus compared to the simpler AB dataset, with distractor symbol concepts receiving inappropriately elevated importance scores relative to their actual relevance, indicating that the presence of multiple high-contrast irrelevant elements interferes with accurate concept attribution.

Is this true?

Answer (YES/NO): NO